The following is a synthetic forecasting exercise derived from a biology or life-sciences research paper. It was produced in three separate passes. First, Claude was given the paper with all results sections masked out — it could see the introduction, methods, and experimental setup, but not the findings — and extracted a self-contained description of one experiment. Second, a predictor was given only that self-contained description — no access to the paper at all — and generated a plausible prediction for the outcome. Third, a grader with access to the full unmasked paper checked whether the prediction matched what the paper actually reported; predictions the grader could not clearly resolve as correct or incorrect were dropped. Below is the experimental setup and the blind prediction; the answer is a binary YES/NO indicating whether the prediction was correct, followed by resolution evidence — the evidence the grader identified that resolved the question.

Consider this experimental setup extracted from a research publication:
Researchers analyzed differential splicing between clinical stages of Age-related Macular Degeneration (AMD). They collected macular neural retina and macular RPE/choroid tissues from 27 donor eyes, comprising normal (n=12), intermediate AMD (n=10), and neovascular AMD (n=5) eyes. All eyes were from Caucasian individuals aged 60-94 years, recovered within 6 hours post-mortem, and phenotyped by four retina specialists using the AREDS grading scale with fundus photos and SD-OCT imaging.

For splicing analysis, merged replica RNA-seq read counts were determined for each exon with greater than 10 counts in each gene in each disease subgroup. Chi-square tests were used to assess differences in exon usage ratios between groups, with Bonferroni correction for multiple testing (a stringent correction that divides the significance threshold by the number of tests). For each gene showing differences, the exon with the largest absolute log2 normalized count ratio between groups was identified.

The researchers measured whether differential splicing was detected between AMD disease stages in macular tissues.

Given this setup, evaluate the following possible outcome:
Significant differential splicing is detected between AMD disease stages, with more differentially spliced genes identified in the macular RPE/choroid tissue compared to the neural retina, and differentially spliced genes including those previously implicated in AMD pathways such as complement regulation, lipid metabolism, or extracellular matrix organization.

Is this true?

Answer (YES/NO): NO